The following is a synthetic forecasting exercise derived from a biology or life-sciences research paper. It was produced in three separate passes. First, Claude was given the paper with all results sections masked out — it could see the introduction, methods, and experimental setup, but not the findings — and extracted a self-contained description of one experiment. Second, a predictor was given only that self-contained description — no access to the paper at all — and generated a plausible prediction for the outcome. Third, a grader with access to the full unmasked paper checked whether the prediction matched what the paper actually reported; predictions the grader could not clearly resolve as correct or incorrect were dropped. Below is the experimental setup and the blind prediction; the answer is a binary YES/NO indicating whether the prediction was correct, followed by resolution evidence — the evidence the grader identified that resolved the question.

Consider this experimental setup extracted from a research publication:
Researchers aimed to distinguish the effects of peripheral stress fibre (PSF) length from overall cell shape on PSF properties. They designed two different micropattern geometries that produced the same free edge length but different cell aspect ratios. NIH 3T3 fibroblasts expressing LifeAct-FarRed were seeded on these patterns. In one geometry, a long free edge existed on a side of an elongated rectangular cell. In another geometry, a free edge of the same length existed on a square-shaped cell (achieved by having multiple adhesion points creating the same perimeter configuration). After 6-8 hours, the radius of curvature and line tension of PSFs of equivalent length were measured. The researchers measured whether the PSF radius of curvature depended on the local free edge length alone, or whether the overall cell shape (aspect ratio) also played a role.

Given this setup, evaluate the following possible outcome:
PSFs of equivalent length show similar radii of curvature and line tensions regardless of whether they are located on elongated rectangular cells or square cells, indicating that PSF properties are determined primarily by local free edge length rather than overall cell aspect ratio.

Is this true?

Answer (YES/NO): NO